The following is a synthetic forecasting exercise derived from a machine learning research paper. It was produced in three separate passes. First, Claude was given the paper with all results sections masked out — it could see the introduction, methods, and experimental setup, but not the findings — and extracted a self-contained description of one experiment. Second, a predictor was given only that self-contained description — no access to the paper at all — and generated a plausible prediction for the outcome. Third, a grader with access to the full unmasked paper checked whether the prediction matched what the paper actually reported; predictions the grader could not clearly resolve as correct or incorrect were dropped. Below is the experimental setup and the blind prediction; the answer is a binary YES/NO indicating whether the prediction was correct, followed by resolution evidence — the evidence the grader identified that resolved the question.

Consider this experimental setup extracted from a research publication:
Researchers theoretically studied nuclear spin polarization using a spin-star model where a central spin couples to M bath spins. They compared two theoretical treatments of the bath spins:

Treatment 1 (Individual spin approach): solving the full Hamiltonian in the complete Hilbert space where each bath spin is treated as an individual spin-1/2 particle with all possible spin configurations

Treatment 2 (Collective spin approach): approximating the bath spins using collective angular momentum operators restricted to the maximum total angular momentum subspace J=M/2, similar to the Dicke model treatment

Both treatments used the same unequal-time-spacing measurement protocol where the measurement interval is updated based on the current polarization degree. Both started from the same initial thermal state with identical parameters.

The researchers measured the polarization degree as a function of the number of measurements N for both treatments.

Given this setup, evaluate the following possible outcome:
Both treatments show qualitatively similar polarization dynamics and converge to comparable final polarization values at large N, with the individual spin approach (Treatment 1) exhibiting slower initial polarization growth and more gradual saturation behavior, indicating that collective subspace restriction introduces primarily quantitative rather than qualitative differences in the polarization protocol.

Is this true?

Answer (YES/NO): YES